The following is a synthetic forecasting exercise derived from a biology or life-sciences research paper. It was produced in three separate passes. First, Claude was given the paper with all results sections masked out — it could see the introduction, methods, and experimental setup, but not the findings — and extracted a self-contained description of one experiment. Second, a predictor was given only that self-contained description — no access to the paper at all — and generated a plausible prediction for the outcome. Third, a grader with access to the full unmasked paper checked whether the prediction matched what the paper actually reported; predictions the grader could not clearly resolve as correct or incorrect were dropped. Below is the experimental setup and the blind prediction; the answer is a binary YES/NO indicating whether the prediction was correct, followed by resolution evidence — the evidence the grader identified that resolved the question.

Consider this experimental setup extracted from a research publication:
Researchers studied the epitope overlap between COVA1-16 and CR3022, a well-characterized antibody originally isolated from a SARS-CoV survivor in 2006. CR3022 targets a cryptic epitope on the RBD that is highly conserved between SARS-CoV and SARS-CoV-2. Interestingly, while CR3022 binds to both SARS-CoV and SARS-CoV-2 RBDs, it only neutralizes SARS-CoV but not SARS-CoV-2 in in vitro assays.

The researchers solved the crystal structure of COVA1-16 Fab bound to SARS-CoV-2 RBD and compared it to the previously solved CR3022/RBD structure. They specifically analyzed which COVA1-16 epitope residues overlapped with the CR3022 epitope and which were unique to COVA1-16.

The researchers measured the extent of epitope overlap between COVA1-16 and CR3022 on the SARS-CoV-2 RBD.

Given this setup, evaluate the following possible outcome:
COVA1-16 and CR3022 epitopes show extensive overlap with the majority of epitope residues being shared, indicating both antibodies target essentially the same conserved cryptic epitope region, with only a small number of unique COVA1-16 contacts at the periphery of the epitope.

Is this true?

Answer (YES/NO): NO